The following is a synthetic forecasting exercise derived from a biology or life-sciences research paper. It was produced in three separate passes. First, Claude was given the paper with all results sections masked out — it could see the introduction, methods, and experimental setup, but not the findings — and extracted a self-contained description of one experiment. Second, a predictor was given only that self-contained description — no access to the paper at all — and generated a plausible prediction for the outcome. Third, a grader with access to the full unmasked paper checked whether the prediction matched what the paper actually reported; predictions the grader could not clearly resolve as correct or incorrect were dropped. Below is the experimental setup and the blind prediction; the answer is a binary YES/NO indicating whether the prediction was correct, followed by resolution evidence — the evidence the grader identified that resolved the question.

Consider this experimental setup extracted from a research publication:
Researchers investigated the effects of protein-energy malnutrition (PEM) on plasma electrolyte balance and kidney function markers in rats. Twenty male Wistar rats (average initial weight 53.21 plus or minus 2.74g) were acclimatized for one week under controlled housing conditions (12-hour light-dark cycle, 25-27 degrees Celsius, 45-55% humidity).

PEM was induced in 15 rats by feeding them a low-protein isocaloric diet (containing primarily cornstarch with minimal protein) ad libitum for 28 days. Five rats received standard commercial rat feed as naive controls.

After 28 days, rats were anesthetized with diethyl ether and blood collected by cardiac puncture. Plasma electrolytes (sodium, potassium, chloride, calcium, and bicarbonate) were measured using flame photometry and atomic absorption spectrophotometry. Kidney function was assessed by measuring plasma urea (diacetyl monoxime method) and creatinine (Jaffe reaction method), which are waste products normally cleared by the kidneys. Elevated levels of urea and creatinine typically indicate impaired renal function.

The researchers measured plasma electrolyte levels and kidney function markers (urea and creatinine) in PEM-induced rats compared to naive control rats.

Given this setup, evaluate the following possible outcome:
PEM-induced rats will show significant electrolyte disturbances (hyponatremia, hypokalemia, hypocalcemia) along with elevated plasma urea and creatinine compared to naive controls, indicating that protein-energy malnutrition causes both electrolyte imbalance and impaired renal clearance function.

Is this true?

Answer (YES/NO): YES